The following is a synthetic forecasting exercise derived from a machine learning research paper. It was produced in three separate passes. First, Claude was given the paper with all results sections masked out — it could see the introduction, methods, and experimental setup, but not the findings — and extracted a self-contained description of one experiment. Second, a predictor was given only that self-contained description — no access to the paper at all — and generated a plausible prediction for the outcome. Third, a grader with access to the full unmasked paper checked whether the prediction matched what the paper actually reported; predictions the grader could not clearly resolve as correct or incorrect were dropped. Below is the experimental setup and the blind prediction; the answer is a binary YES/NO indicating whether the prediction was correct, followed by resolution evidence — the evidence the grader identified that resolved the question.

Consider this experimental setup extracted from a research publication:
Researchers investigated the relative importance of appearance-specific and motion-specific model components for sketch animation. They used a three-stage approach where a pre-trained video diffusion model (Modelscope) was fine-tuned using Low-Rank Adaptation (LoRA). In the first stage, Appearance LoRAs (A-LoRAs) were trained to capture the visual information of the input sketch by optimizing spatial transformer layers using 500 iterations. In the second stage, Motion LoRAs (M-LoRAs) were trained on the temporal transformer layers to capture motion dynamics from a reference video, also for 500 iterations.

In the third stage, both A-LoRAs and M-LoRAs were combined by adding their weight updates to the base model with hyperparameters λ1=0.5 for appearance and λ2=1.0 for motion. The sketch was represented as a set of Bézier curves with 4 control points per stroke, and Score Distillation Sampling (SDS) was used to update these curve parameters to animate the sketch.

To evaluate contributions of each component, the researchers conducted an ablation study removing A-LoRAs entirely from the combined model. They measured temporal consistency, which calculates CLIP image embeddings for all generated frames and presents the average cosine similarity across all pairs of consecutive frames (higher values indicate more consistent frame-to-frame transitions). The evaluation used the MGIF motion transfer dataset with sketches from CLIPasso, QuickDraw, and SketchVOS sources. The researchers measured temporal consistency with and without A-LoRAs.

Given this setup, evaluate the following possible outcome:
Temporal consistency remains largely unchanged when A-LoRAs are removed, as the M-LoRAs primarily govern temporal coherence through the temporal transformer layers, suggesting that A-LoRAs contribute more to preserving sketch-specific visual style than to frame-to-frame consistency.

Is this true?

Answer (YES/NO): YES